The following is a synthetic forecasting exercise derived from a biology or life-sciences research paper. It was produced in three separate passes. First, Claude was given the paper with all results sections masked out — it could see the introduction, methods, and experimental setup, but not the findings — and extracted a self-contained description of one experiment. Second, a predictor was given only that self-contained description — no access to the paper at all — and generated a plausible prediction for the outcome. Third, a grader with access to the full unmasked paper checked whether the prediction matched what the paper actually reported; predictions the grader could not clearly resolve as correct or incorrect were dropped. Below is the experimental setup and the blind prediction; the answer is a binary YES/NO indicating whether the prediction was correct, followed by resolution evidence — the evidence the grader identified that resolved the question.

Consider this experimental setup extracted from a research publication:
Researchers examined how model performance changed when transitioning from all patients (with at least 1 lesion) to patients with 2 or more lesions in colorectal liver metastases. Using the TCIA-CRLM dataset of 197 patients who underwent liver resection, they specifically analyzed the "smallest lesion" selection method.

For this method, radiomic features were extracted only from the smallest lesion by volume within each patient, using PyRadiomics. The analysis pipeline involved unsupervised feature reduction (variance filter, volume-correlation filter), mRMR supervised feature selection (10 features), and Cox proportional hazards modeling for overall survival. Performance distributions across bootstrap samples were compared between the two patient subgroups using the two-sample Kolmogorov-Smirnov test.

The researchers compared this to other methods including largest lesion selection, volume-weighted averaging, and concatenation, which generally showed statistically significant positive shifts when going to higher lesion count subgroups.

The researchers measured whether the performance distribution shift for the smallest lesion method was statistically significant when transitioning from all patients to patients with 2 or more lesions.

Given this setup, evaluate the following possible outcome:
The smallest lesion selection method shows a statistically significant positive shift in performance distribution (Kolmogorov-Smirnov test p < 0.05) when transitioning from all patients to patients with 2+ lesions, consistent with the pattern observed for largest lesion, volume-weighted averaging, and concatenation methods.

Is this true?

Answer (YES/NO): NO